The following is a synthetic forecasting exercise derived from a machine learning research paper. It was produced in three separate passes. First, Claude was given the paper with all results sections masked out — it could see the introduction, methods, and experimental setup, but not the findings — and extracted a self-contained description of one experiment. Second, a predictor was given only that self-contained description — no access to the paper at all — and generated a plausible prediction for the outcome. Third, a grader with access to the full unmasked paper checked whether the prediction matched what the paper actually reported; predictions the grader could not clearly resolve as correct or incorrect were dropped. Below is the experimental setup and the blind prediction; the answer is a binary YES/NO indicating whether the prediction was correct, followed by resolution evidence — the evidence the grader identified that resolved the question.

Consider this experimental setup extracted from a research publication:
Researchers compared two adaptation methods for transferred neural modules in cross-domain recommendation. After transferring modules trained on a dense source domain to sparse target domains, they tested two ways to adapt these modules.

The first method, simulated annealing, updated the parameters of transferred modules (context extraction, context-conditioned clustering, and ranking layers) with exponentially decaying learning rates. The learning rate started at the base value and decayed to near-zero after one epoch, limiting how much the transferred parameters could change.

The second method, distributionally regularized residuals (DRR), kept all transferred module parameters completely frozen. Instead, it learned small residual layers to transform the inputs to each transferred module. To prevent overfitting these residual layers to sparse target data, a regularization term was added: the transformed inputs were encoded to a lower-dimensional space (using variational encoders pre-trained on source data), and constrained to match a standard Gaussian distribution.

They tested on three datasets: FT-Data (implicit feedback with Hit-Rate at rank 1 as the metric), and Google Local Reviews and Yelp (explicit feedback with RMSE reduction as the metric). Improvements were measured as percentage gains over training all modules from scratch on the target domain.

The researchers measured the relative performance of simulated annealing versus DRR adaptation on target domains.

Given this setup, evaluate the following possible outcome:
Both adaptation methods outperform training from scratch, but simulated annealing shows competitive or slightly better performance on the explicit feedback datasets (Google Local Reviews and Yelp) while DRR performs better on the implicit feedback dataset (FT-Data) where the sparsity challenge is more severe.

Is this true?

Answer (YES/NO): NO